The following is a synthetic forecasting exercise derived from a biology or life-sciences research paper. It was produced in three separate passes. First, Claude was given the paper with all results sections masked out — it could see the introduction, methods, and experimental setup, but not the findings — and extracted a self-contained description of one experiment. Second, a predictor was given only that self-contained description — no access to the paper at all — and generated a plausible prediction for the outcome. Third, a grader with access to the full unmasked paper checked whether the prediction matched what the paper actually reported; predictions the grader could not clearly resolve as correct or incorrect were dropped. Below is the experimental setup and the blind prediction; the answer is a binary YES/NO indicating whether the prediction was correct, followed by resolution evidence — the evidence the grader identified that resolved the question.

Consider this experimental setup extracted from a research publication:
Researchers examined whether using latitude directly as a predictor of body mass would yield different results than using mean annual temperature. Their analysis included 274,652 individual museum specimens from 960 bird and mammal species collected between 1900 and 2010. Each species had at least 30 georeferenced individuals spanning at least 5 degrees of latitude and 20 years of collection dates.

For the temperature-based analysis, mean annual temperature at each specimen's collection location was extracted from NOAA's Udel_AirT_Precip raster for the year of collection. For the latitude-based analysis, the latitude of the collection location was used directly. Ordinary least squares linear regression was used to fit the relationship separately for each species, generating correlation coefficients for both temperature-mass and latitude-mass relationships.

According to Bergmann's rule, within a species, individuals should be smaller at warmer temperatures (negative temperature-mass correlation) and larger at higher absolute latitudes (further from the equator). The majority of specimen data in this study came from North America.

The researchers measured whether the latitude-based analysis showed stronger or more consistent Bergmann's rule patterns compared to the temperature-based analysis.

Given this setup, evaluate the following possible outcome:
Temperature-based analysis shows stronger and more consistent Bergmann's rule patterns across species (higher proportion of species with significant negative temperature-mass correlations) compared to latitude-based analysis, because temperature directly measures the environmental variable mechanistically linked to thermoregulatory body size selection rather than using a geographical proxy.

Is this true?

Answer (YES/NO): NO